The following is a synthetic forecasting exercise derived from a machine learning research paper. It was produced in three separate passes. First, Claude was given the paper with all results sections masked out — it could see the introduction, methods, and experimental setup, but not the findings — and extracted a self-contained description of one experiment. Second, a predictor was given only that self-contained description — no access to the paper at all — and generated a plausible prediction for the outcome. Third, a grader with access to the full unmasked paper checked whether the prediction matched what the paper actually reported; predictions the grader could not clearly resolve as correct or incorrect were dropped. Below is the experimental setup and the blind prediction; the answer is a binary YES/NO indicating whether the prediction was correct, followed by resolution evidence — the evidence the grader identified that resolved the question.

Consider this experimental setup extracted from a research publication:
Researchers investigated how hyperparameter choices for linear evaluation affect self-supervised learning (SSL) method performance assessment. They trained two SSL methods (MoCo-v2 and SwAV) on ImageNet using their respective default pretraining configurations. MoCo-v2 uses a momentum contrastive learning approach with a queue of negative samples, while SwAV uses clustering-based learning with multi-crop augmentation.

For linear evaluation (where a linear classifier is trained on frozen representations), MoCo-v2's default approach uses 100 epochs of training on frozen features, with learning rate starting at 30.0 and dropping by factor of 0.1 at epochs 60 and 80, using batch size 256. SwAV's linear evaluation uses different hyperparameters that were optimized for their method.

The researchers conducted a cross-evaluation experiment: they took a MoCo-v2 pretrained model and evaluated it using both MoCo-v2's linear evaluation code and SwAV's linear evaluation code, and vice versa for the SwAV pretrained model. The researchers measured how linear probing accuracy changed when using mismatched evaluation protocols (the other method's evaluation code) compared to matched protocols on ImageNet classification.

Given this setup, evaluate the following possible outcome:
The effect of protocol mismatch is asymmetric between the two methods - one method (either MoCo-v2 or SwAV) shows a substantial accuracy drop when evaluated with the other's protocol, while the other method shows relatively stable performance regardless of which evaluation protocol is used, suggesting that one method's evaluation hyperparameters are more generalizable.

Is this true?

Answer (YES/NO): NO